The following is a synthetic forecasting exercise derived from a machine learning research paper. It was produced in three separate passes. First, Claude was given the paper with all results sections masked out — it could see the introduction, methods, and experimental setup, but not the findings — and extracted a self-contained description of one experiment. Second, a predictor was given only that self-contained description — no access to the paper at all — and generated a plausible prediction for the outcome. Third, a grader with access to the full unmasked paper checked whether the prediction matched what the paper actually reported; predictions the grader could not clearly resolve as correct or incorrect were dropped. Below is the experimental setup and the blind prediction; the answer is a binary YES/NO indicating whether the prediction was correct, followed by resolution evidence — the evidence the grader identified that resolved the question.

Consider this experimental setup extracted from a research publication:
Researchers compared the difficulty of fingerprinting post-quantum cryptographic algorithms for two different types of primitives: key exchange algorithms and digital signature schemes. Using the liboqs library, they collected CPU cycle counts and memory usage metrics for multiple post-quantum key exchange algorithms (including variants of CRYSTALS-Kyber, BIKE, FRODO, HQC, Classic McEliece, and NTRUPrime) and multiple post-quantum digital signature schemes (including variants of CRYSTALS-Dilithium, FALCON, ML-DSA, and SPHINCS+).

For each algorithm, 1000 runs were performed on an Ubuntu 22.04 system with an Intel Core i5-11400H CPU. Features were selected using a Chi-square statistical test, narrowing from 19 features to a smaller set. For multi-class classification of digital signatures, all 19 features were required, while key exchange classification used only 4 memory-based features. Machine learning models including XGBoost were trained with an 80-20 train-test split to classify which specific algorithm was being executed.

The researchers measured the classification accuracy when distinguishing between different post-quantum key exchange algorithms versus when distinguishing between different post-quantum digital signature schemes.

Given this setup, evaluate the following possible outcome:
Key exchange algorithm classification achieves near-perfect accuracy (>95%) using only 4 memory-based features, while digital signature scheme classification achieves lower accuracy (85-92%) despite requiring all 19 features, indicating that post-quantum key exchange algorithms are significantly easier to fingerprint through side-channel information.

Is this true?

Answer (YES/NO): YES